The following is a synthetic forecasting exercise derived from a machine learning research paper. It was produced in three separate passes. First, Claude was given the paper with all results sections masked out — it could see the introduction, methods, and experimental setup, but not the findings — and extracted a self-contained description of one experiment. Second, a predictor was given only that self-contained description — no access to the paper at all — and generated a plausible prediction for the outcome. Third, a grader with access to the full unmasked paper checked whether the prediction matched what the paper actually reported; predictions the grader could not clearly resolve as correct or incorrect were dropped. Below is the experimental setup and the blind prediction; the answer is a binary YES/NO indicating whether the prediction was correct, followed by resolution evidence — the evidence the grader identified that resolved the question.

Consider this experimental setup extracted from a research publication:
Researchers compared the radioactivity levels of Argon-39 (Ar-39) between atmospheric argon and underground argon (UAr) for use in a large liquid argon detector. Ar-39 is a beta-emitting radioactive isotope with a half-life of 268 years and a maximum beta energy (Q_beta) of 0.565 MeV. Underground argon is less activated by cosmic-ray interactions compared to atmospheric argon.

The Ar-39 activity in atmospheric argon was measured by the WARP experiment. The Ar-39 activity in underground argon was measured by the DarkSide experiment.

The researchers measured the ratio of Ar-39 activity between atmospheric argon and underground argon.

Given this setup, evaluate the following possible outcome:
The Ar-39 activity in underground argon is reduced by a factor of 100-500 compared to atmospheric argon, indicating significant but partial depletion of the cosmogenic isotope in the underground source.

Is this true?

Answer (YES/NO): NO